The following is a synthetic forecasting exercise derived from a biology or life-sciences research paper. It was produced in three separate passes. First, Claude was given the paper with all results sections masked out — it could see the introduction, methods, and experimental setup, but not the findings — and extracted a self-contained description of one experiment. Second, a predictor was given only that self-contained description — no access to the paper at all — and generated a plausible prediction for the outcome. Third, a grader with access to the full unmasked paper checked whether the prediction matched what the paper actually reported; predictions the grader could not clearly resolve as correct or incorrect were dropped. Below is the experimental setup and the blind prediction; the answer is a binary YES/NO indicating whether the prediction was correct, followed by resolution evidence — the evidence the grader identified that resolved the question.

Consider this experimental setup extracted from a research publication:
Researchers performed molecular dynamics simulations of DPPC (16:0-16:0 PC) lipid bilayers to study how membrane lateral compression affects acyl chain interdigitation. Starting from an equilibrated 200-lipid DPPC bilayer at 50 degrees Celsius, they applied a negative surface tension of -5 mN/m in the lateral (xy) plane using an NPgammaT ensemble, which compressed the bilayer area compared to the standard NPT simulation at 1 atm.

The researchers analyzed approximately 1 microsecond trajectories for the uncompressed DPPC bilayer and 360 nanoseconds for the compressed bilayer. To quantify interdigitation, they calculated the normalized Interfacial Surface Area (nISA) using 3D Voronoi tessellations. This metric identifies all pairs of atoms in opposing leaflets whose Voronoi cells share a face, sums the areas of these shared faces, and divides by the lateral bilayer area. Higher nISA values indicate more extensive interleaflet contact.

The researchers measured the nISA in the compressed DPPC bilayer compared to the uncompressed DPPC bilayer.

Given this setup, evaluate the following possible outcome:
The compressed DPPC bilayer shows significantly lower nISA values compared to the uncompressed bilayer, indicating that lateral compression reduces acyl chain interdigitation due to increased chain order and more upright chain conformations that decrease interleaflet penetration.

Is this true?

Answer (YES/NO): YES